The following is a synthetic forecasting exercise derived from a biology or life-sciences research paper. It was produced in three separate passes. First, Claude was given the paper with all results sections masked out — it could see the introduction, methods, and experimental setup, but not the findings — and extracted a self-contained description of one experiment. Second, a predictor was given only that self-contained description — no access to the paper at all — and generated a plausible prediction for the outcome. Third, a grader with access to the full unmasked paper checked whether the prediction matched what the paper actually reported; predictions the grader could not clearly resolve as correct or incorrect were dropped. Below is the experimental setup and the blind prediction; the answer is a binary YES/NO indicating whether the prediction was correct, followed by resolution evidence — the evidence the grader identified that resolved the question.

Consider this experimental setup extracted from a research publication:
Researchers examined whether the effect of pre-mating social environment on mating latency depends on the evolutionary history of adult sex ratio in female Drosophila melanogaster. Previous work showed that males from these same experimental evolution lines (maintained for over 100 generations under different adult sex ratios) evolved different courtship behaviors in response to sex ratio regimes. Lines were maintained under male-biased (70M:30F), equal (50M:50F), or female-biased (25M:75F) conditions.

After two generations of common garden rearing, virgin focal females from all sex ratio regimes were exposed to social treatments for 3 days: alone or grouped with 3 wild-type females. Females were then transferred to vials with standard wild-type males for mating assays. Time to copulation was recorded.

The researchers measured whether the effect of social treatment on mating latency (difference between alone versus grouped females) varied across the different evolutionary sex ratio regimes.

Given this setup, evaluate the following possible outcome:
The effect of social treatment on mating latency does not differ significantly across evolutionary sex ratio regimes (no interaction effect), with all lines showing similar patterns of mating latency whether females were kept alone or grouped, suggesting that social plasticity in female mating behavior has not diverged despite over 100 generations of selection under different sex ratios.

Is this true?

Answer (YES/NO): YES